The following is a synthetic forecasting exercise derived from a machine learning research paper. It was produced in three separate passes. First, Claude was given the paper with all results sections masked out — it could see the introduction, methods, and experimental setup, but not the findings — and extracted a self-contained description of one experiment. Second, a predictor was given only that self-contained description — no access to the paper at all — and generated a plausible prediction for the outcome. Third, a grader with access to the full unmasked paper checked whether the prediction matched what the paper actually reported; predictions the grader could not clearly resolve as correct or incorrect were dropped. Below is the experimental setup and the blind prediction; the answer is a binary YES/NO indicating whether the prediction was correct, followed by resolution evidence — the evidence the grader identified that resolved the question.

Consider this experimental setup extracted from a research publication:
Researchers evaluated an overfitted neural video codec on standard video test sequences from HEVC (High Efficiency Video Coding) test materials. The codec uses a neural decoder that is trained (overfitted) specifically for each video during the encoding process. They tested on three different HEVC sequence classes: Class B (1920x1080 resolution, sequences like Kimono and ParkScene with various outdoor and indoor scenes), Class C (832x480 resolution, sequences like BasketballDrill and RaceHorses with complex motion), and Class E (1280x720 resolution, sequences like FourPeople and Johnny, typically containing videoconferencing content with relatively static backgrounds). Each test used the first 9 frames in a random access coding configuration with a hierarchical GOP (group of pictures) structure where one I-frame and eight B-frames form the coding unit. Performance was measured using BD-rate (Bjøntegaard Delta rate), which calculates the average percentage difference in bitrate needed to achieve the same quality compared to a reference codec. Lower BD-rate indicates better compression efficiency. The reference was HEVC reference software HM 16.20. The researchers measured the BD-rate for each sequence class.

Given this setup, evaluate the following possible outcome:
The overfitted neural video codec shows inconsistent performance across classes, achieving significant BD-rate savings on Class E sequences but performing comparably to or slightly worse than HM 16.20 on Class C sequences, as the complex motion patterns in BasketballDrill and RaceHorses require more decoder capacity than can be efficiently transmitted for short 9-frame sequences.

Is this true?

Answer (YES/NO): NO